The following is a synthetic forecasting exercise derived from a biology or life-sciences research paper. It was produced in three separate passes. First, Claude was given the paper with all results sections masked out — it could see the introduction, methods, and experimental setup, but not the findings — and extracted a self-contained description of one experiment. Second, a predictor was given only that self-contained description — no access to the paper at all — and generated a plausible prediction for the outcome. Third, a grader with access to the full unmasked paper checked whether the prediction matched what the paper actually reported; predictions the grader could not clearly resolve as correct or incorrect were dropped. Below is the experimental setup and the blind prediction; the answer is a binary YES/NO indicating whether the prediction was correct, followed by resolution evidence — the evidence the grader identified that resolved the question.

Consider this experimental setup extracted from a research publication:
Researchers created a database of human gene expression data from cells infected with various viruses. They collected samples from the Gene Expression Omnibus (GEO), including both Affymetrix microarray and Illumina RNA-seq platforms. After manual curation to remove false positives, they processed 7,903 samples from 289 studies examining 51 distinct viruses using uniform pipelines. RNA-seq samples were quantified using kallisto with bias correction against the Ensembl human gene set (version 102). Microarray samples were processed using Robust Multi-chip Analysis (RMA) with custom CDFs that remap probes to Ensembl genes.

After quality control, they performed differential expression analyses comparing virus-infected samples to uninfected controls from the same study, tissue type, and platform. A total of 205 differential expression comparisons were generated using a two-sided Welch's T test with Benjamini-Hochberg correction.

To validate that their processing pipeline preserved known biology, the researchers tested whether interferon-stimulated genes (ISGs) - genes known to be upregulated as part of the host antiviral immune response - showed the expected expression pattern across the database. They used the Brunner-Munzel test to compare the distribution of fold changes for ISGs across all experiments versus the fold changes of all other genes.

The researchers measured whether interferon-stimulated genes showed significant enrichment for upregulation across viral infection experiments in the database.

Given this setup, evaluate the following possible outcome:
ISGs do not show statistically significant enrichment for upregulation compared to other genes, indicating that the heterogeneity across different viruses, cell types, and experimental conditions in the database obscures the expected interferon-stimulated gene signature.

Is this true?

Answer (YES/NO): NO